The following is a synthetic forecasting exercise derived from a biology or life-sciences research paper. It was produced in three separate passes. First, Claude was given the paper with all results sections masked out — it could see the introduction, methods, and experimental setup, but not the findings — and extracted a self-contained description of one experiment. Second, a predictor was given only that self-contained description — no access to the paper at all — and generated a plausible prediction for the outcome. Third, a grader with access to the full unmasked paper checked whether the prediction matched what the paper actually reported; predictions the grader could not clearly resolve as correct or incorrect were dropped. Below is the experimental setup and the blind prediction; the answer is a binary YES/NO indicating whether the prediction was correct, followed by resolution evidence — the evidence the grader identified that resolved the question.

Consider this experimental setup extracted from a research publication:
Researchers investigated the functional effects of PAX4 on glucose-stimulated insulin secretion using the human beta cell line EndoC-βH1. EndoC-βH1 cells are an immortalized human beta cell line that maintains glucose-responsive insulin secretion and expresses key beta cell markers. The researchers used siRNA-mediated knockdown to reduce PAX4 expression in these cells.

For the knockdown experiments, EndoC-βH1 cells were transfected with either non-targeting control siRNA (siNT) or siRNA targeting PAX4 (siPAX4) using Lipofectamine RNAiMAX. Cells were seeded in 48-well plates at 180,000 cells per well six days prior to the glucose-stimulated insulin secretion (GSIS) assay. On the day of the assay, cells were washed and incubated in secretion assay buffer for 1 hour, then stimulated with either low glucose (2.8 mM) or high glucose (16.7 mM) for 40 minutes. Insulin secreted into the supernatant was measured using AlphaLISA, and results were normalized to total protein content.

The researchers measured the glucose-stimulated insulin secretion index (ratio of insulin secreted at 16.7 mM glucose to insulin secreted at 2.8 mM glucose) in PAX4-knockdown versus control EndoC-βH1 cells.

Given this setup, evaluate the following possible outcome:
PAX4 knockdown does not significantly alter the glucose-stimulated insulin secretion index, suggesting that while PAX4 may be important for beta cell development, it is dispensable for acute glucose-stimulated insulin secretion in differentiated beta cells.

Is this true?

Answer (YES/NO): NO